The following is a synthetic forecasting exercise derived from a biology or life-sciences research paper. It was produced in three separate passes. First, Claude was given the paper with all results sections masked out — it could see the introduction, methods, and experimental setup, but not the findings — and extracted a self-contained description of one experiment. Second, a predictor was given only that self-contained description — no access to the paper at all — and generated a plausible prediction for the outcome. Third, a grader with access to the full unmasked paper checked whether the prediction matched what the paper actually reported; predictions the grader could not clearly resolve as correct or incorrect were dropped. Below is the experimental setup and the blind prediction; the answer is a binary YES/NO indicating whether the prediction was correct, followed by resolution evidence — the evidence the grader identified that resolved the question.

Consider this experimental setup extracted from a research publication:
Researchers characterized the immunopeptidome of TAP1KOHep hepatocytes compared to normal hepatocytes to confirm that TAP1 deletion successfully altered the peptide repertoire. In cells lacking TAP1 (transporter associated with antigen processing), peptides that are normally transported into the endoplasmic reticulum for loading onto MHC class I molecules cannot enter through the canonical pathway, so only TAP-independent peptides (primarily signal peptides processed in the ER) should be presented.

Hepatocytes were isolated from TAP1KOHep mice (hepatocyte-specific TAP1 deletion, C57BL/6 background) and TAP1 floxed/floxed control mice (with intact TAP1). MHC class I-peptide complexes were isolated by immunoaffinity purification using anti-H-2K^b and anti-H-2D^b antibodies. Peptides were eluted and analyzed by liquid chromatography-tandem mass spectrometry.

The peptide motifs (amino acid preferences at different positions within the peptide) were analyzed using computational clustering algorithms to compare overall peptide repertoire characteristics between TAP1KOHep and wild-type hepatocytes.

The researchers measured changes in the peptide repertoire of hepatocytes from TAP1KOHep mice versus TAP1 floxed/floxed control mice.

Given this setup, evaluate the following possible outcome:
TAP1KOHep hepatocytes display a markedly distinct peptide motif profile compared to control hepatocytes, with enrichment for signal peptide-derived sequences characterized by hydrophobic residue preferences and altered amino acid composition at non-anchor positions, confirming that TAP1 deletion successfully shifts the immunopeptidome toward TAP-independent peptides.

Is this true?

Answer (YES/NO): NO